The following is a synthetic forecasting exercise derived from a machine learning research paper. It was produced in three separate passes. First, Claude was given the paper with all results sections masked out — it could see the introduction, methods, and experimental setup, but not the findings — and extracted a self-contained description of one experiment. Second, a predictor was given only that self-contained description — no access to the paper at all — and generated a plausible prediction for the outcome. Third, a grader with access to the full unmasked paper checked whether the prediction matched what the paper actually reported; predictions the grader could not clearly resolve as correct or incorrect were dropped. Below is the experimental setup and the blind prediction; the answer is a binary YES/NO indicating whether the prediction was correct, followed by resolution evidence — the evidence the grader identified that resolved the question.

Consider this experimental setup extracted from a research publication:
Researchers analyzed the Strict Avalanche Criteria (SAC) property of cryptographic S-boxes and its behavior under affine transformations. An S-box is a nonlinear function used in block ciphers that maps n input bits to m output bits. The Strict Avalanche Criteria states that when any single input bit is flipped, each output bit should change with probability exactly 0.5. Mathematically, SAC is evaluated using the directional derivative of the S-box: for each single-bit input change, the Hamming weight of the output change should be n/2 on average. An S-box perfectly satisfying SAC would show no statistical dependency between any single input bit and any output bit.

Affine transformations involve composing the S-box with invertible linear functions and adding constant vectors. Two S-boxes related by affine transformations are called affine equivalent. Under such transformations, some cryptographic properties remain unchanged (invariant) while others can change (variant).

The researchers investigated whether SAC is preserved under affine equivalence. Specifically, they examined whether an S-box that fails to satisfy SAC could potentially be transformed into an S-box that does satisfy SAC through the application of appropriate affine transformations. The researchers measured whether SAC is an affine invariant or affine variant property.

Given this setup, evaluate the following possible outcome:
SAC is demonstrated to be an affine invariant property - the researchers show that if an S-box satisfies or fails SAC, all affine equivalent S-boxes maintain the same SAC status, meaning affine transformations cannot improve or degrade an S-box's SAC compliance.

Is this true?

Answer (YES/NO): NO